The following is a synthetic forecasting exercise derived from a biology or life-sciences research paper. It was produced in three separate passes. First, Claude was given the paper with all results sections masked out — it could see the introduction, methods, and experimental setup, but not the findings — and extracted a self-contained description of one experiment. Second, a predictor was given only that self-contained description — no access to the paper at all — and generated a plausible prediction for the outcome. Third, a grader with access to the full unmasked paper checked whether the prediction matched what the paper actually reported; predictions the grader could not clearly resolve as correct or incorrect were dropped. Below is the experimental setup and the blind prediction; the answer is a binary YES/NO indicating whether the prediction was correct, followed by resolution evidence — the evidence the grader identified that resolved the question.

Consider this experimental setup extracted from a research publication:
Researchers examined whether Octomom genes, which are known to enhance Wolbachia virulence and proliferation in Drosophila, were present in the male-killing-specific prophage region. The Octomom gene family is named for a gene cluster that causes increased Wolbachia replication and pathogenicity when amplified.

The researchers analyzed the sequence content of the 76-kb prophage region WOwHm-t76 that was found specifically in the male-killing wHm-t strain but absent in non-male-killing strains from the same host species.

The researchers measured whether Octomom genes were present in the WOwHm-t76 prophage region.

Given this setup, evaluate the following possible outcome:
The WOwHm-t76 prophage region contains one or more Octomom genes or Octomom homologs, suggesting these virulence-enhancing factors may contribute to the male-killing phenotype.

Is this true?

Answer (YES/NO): YES